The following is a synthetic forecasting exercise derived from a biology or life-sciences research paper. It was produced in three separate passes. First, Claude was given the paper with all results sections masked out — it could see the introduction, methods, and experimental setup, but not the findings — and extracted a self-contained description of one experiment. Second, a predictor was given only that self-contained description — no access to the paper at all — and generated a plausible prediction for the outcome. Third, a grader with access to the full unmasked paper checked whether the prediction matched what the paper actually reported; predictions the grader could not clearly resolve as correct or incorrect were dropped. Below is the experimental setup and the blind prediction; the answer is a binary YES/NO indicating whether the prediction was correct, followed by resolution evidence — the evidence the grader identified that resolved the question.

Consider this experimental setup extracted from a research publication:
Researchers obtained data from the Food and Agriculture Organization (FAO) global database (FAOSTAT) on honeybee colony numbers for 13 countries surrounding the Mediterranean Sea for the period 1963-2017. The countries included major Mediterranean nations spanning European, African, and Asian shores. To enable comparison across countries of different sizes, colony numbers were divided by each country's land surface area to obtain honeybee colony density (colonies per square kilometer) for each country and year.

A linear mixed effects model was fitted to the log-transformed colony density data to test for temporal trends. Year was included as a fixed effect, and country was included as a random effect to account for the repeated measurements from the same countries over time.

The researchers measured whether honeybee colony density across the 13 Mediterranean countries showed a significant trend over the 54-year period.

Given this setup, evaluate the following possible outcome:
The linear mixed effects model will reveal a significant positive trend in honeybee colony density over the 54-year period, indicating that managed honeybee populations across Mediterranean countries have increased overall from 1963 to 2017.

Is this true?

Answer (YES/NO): YES